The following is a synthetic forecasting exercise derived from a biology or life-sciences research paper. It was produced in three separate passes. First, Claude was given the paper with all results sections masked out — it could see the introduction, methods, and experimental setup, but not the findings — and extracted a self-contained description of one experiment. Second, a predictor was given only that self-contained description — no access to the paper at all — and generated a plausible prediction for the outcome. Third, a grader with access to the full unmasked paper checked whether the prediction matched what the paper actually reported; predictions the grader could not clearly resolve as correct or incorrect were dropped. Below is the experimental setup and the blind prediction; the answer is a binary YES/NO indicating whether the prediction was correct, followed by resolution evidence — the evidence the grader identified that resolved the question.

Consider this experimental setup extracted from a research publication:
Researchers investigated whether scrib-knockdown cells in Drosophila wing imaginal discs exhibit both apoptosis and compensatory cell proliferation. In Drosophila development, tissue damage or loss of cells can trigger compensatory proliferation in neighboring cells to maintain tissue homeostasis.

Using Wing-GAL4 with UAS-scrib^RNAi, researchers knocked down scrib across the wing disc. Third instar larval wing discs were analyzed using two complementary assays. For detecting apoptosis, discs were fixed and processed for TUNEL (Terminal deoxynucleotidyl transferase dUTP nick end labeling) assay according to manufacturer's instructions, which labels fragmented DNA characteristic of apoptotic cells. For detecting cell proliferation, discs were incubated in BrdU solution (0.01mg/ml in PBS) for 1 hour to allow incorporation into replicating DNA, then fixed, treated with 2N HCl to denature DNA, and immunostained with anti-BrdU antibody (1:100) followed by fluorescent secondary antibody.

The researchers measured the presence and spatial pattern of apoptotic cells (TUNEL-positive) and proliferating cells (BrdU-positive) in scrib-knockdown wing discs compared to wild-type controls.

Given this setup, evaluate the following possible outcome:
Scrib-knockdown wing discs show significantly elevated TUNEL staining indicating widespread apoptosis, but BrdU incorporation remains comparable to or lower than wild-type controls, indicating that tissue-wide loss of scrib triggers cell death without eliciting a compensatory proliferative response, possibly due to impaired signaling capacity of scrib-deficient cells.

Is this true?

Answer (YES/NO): NO